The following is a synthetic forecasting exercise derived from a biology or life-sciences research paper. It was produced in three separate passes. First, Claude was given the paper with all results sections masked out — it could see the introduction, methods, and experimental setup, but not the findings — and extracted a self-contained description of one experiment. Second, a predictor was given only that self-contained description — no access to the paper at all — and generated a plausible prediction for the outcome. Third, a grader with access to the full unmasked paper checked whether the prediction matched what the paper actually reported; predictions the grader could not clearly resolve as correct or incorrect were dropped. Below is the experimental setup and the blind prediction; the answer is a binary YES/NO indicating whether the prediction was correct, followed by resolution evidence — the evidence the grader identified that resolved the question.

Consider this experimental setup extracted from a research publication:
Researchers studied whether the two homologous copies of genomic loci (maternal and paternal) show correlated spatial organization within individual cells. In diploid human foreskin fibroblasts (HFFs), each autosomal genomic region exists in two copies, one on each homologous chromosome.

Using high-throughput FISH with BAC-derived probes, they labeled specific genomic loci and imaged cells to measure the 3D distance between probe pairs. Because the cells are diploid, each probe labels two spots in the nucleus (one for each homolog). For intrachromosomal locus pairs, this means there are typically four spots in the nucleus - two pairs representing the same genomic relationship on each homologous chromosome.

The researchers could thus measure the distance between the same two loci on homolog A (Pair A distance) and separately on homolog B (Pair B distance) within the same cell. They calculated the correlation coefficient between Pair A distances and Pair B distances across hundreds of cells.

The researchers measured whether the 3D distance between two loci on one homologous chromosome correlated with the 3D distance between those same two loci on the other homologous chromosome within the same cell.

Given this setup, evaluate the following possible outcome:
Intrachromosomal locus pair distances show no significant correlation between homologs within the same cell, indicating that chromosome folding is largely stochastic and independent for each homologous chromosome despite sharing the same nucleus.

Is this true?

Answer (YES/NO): YES